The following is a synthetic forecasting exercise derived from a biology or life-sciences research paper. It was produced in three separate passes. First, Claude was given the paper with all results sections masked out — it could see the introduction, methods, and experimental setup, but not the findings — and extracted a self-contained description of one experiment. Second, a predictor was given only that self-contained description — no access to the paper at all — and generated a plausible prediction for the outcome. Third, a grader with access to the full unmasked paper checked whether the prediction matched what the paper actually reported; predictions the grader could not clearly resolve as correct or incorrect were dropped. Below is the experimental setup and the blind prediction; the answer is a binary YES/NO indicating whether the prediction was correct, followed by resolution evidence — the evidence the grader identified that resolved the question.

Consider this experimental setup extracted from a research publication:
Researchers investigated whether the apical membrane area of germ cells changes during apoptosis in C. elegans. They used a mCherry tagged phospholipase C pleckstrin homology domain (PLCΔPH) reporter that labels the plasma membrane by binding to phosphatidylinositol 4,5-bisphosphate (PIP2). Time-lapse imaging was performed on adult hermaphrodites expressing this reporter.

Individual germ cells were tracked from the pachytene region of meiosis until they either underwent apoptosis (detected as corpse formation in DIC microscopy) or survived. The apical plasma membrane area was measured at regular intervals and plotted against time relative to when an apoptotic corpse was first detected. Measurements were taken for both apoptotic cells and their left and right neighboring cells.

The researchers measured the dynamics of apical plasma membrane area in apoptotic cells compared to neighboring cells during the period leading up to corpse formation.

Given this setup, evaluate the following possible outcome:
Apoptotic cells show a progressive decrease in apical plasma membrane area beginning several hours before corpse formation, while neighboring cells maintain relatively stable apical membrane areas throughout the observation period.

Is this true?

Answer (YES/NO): NO